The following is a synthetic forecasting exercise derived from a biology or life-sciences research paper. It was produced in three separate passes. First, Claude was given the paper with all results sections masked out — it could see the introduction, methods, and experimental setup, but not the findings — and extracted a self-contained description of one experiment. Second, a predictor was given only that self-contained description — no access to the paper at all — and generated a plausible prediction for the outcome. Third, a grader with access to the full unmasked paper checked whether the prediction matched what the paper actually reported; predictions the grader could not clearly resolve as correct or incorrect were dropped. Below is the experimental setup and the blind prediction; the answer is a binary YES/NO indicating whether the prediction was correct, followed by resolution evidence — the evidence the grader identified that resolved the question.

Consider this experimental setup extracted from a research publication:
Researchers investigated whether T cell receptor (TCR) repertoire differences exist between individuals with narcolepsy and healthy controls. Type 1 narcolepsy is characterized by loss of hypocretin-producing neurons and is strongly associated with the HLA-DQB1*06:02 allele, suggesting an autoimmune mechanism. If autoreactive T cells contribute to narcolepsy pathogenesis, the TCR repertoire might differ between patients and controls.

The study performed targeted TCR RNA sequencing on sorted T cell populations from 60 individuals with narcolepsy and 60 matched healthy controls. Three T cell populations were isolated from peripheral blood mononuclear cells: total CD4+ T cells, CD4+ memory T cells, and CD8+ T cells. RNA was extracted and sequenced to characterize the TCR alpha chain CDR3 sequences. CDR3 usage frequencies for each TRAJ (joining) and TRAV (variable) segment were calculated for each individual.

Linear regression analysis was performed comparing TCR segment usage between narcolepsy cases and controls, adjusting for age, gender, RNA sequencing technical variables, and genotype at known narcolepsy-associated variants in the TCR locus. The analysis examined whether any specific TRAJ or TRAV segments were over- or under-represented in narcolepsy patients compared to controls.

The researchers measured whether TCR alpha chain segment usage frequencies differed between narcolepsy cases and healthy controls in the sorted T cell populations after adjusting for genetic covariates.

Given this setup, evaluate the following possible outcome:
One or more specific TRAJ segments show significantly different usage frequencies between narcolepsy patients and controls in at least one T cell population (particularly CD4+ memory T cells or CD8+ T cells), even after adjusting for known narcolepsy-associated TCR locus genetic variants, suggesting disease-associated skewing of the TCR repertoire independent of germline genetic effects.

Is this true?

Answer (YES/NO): NO